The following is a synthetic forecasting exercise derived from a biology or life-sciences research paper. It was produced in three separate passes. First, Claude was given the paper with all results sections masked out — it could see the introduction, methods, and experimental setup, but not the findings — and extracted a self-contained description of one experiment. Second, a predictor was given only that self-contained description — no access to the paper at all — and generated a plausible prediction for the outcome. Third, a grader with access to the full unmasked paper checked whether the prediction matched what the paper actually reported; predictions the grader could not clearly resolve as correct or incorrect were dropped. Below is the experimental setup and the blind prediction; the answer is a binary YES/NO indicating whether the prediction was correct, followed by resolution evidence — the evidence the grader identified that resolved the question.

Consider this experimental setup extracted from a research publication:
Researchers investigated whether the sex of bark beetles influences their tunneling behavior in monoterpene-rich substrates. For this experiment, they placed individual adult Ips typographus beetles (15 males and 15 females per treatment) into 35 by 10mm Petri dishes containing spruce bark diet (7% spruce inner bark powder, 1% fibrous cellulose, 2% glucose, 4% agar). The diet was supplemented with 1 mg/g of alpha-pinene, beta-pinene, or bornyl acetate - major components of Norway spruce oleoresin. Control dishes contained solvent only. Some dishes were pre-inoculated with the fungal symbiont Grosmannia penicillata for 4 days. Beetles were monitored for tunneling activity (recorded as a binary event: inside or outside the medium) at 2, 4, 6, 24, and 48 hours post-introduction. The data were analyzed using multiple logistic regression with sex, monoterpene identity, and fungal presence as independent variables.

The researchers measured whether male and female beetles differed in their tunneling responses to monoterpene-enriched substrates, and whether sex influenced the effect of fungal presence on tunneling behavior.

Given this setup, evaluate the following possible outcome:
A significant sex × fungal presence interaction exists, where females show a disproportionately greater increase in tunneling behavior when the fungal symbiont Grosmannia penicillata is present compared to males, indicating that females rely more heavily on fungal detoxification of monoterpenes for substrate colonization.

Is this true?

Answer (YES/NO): NO